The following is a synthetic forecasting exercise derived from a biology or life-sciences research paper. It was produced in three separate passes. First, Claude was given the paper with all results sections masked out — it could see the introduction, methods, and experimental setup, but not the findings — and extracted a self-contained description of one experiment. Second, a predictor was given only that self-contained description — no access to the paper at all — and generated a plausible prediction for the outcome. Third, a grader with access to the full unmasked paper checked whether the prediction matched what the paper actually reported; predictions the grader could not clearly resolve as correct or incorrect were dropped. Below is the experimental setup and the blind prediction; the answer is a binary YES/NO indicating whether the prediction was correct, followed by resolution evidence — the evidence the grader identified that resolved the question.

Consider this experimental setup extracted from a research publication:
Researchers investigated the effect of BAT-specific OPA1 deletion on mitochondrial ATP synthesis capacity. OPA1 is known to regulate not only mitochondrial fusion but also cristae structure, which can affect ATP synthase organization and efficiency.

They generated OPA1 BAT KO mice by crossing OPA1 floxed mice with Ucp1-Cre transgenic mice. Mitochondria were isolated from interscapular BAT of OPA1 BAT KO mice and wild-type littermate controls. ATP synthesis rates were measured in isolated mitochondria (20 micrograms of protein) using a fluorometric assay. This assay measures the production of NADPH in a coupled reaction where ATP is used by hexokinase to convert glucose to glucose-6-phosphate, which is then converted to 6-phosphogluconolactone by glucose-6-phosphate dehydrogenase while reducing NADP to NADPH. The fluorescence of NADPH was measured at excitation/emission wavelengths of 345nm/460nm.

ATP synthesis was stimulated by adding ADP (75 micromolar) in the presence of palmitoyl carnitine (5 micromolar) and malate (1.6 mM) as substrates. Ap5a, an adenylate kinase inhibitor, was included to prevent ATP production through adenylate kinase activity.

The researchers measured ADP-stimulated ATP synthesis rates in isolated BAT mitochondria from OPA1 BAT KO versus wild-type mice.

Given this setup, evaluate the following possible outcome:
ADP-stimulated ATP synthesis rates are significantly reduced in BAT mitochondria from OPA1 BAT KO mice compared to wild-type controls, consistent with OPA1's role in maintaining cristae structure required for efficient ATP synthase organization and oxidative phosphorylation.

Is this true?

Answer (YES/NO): YES